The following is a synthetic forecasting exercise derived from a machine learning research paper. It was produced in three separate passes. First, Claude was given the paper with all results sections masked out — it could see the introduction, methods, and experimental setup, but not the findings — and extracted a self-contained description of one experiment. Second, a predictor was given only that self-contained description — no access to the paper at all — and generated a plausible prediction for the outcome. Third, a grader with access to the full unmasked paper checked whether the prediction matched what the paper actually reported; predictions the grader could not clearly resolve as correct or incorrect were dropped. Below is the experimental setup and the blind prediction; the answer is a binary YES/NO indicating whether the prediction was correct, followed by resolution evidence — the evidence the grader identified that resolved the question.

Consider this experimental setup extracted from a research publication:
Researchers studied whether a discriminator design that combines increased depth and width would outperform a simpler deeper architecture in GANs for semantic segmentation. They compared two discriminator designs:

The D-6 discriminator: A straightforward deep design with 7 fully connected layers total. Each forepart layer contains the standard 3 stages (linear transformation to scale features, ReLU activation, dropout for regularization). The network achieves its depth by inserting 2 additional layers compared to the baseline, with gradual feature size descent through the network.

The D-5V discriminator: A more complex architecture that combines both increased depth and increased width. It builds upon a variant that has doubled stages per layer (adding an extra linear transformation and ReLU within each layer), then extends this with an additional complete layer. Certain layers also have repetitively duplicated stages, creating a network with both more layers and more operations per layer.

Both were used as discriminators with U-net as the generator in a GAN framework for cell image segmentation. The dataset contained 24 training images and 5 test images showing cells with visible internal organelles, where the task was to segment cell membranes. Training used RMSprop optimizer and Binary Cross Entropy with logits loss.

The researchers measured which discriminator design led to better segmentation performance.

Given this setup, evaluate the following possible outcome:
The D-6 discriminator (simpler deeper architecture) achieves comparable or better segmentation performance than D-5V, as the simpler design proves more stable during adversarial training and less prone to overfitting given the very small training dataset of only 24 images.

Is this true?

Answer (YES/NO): YES